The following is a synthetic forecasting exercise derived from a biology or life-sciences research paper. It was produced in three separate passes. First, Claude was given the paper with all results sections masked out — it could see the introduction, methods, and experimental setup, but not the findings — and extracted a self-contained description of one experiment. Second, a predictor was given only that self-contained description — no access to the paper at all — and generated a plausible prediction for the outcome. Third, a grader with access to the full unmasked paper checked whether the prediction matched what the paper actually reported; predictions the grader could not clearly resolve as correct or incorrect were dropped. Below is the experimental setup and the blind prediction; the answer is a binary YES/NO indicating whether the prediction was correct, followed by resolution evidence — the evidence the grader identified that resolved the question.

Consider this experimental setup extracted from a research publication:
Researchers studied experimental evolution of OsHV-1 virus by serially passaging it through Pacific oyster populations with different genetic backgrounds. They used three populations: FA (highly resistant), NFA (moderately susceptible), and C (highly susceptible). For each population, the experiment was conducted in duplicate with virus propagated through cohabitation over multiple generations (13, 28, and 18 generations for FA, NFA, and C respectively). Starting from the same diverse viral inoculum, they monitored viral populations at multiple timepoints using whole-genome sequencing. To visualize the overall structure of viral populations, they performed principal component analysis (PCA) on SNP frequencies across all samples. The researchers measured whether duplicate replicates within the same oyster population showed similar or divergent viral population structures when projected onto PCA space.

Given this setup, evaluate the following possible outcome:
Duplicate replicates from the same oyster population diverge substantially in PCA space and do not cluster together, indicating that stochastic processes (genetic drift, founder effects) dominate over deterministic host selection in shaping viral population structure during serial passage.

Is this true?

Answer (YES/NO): NO